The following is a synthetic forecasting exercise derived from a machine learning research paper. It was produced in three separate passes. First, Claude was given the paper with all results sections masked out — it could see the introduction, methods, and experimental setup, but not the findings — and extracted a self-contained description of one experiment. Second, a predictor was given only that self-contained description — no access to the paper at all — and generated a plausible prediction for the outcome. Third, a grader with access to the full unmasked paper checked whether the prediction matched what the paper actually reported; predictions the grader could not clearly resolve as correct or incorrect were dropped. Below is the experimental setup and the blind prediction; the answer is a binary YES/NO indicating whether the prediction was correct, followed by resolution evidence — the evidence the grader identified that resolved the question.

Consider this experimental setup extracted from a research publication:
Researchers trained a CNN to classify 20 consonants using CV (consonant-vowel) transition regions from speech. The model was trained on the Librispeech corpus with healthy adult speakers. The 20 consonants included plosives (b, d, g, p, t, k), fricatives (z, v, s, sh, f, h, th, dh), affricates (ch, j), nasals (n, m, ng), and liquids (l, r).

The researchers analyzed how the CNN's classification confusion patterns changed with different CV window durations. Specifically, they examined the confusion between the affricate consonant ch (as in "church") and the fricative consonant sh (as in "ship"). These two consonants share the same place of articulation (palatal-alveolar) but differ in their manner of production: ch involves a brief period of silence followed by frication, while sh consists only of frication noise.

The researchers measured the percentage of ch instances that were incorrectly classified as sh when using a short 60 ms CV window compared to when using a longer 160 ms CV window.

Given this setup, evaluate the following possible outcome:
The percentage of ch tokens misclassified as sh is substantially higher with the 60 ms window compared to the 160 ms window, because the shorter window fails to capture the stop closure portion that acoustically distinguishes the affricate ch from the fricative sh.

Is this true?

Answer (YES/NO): YES